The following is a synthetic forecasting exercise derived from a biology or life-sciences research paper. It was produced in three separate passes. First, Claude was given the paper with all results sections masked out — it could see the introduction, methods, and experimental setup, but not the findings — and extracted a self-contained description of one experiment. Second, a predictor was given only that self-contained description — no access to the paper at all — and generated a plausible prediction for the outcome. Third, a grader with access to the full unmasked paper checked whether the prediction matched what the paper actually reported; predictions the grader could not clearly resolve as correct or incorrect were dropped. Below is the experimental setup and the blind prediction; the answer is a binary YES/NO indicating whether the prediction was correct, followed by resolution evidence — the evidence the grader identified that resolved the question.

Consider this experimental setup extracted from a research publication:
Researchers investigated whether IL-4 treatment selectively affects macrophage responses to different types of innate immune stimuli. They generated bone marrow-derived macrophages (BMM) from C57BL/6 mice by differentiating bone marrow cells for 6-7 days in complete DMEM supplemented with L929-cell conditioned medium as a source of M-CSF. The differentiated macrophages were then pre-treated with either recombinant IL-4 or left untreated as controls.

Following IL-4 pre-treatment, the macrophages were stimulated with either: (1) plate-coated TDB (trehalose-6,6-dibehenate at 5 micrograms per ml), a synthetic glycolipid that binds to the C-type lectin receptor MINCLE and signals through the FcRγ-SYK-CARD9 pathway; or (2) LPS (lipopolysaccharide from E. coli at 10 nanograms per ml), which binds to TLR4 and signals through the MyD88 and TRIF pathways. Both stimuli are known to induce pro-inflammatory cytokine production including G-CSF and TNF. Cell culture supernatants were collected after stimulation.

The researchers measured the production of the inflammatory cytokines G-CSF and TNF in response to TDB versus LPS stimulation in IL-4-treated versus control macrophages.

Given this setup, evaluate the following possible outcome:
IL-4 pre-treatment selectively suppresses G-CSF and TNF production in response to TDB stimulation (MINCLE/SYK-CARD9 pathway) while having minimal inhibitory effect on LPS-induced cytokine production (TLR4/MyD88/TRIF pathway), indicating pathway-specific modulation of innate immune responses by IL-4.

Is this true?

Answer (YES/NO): YES